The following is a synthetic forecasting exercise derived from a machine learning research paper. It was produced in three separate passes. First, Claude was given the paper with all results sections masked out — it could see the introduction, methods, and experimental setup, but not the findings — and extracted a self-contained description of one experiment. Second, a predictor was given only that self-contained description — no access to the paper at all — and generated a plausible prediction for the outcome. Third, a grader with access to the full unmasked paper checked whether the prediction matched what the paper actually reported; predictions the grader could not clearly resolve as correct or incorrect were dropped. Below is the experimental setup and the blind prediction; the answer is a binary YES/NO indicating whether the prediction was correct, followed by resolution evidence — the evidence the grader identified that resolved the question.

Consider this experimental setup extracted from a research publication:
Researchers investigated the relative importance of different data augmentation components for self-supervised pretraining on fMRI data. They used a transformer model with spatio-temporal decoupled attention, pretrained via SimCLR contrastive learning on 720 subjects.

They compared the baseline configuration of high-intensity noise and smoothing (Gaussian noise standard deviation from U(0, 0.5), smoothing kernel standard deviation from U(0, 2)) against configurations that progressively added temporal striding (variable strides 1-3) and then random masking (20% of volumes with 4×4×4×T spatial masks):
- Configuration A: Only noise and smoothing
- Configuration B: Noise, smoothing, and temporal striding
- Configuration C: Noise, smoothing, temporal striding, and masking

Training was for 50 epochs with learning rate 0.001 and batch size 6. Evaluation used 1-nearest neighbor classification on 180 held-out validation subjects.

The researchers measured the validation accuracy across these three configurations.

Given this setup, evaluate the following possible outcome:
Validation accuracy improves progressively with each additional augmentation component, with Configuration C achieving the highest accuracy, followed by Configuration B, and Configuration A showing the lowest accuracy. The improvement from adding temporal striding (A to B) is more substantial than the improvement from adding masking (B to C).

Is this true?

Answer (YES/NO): YES